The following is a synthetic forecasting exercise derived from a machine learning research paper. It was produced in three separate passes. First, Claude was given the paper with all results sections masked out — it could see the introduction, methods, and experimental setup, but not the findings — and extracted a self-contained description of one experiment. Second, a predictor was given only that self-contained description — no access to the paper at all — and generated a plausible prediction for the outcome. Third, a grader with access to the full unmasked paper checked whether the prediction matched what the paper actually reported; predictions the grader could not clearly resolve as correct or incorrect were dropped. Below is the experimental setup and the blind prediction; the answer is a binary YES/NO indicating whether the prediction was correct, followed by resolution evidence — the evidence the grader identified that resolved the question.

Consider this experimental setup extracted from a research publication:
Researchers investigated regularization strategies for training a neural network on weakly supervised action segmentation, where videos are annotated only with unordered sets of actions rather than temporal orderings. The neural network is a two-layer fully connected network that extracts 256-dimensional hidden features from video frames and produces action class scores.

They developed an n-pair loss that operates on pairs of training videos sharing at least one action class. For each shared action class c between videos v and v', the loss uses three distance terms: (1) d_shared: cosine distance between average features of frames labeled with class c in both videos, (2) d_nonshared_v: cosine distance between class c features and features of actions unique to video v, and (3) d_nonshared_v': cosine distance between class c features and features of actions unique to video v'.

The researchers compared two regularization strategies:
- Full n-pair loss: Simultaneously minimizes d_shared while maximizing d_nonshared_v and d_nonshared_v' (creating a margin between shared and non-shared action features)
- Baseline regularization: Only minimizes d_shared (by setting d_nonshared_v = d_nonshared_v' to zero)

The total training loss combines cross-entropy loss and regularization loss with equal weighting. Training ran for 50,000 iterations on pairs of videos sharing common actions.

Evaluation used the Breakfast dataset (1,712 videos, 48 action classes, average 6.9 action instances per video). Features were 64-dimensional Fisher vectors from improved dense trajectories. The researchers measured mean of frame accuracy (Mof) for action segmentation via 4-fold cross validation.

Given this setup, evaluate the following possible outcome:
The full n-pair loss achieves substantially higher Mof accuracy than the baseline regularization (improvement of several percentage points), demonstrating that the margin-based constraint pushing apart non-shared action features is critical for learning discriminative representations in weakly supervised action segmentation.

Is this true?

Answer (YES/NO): NO